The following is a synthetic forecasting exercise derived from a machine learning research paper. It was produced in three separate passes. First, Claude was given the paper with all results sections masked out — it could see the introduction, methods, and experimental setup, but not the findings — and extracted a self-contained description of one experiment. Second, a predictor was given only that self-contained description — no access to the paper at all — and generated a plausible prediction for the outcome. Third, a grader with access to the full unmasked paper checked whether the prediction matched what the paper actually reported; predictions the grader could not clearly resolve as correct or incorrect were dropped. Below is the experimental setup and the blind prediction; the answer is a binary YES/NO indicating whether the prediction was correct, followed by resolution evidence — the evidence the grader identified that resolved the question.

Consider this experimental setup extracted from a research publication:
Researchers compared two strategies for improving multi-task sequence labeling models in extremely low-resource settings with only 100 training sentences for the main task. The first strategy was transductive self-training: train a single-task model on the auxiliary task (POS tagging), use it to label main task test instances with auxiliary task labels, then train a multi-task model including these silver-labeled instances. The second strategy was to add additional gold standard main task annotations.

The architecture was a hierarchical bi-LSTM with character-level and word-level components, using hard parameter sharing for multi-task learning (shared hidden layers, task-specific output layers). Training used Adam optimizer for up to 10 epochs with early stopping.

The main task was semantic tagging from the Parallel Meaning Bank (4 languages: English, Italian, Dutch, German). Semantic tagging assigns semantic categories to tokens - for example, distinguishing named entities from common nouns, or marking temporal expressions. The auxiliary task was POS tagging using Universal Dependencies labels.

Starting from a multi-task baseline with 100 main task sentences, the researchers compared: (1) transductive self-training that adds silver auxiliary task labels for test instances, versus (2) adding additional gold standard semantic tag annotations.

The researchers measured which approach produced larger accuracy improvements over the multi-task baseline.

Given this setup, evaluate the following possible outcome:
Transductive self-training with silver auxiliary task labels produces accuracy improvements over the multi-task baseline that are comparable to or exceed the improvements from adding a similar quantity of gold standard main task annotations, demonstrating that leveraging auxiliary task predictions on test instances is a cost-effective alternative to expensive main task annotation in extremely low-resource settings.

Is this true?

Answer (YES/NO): YES